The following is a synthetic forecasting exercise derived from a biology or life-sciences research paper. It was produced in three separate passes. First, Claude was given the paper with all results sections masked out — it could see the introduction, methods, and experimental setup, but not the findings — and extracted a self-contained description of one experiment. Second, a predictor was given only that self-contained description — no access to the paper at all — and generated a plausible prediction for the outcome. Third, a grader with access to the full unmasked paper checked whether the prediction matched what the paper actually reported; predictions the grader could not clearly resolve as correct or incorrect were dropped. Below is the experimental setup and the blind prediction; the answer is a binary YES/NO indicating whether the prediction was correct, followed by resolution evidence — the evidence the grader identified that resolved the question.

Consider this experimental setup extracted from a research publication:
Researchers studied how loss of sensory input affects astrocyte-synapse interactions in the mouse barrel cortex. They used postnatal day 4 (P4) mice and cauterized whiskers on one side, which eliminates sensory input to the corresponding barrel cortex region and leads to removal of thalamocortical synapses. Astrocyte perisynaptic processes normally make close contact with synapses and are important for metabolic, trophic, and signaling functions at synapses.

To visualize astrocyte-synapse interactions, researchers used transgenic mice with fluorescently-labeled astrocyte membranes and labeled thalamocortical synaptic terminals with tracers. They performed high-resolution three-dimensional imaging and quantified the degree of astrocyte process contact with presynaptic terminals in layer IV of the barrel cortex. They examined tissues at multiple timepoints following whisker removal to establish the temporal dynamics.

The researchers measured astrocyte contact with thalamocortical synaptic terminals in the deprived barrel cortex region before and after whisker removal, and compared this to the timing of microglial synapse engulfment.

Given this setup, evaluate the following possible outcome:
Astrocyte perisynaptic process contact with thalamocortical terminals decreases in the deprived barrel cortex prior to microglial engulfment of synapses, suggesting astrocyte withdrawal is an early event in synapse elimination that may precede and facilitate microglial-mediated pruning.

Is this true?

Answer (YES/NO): YES